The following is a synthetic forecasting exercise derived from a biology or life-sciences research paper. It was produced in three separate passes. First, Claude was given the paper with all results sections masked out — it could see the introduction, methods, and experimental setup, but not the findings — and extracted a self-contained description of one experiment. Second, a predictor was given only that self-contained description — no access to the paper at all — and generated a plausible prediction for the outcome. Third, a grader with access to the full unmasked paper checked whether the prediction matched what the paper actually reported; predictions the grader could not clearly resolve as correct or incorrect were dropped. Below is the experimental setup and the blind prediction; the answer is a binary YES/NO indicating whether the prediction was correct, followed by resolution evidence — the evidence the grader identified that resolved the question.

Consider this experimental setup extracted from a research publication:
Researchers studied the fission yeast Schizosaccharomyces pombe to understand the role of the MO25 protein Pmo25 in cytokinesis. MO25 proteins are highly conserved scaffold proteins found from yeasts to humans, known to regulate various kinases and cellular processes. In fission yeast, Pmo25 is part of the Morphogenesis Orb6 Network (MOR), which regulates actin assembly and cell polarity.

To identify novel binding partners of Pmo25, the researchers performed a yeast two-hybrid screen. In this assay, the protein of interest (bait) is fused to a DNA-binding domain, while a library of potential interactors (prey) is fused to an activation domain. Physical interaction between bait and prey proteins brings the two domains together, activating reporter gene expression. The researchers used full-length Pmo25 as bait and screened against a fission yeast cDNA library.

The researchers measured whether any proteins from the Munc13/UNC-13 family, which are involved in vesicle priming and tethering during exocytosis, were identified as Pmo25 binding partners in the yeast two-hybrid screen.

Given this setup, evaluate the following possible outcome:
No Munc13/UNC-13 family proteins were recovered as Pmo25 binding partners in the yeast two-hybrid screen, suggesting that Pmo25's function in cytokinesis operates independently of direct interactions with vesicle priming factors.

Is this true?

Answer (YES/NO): NO